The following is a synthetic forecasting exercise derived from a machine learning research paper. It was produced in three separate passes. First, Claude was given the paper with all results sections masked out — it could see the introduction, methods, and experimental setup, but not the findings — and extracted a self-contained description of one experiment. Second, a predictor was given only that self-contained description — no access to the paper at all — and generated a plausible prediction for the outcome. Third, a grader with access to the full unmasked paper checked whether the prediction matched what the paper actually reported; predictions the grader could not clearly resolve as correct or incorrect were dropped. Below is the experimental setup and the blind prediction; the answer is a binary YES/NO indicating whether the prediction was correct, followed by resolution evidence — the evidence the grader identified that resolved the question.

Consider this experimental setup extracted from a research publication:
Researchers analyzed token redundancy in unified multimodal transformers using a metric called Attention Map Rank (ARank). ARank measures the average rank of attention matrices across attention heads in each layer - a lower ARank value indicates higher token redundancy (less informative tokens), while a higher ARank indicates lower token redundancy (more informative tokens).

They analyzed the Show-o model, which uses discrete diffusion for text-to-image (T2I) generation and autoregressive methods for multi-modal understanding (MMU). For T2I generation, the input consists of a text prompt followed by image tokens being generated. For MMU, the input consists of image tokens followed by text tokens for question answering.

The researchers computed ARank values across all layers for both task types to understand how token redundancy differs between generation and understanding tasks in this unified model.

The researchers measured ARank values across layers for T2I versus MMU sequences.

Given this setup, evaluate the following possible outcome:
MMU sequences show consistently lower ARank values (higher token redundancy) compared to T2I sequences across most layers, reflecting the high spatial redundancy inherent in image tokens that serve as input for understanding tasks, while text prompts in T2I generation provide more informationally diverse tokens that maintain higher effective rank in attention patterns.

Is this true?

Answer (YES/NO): YES